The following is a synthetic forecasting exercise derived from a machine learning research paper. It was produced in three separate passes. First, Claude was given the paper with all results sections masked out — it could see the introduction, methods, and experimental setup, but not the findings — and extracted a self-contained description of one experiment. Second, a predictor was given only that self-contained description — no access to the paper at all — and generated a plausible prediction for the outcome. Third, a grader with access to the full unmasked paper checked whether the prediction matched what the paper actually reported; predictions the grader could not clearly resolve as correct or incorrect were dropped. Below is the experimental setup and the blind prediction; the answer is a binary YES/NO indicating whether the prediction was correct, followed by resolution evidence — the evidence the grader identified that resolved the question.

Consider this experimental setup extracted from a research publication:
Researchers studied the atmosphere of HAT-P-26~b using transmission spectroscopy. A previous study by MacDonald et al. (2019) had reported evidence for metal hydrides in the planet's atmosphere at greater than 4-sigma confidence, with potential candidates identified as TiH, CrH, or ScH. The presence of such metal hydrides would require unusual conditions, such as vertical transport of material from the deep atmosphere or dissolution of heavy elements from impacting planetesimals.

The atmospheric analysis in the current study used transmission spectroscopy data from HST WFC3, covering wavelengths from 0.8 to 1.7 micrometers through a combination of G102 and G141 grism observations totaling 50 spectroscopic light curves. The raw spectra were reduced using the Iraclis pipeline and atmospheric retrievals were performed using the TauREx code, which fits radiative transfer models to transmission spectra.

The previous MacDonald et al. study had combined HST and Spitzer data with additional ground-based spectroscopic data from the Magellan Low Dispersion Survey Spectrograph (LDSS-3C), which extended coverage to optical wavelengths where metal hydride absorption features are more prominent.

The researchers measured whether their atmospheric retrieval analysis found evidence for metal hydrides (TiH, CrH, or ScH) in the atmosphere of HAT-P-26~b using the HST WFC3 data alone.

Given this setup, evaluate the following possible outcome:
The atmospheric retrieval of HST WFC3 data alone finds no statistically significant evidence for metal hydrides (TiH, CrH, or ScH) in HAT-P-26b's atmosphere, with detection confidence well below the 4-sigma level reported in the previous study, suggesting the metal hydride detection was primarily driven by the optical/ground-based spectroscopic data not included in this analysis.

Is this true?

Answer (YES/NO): YES